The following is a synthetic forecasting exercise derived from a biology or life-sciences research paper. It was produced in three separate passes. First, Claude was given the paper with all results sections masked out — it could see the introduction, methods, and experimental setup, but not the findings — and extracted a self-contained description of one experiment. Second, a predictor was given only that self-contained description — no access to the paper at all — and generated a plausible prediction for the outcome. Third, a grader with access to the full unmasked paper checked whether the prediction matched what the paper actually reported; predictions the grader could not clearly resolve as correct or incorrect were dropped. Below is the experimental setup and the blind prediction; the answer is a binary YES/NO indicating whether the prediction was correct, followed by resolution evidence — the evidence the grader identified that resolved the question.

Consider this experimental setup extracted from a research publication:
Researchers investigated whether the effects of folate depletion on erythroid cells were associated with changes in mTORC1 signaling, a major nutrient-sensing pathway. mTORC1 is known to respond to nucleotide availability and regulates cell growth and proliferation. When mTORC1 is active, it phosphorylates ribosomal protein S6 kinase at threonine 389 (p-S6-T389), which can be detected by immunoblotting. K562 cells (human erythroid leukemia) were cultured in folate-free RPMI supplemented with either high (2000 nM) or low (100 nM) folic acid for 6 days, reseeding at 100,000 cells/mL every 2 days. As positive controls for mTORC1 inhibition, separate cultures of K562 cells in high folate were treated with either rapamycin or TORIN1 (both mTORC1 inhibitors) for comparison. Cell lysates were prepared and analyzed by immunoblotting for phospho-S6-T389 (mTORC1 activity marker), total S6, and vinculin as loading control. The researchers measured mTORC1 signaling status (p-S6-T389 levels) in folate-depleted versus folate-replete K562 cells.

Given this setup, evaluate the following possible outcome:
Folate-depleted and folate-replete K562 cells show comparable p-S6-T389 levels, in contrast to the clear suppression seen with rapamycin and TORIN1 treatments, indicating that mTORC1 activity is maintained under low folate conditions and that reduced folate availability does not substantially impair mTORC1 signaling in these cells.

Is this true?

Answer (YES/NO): NO